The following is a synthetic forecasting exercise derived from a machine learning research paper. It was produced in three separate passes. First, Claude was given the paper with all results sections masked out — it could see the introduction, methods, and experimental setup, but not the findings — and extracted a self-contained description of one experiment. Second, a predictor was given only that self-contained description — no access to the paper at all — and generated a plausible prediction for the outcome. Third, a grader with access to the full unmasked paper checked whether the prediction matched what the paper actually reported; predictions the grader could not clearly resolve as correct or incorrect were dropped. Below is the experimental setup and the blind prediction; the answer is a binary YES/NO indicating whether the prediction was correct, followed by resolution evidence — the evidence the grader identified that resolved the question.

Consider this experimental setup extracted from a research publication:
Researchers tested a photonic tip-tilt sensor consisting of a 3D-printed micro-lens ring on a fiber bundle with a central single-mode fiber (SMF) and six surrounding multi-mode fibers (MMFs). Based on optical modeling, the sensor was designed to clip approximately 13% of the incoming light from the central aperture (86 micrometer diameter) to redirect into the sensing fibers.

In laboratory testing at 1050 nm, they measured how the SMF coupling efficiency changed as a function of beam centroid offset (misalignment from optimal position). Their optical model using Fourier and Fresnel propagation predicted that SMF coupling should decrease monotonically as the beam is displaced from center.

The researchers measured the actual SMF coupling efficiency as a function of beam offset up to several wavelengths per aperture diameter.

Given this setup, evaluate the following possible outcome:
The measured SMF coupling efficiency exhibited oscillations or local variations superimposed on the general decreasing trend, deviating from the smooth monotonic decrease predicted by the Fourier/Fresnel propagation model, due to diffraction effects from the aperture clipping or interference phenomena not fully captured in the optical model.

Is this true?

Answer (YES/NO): NO